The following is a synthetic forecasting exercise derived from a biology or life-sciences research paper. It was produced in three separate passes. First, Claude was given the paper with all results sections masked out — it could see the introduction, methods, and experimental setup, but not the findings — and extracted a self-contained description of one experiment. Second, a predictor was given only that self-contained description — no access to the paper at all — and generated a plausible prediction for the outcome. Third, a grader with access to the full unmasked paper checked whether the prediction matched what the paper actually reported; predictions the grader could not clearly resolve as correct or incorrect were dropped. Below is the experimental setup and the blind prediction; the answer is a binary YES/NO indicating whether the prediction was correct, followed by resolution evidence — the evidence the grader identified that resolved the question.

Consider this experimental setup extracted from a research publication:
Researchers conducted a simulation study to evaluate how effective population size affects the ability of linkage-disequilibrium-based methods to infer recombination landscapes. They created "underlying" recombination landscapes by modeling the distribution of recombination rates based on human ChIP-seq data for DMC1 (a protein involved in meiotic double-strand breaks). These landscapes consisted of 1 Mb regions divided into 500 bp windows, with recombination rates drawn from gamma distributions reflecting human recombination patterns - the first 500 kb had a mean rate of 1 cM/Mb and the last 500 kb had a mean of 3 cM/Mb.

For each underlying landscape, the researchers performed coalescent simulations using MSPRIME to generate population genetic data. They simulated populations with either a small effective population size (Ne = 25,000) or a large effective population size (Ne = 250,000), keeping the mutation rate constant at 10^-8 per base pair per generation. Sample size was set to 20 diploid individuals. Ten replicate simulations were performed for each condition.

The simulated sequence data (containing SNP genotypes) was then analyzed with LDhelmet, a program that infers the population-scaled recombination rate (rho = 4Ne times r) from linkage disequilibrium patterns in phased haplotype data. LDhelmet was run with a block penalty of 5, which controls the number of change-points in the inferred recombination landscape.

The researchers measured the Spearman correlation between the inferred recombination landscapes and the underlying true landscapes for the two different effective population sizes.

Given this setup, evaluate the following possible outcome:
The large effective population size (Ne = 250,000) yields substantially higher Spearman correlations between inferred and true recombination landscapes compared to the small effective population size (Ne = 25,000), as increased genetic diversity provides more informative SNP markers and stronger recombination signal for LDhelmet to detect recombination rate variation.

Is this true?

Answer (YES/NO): YES